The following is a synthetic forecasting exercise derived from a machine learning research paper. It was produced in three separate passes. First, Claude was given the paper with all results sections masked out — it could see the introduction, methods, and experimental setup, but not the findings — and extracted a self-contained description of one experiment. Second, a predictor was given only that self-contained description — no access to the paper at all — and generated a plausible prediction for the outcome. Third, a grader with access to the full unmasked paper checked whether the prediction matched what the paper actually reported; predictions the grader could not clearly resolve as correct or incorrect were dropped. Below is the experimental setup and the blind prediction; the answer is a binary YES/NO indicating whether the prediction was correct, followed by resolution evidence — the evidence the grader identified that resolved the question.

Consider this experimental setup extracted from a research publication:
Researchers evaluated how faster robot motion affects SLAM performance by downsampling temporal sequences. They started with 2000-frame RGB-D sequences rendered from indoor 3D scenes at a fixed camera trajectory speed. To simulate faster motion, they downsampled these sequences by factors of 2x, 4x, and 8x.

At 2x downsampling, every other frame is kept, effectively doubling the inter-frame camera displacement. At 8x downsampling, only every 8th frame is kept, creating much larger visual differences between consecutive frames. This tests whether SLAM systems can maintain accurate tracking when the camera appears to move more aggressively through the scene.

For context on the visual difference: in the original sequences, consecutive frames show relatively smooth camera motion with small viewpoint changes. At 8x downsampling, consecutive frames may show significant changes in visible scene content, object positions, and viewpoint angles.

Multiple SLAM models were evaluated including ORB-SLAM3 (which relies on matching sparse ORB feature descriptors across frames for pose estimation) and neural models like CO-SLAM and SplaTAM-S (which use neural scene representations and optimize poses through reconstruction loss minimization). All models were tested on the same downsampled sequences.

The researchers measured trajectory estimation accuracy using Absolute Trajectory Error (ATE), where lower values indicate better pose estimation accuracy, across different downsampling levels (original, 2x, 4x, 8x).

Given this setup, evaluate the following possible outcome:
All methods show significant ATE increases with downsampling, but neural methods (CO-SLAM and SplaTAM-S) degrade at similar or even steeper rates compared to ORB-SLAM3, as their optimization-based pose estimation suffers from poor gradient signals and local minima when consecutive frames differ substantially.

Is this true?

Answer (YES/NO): NO